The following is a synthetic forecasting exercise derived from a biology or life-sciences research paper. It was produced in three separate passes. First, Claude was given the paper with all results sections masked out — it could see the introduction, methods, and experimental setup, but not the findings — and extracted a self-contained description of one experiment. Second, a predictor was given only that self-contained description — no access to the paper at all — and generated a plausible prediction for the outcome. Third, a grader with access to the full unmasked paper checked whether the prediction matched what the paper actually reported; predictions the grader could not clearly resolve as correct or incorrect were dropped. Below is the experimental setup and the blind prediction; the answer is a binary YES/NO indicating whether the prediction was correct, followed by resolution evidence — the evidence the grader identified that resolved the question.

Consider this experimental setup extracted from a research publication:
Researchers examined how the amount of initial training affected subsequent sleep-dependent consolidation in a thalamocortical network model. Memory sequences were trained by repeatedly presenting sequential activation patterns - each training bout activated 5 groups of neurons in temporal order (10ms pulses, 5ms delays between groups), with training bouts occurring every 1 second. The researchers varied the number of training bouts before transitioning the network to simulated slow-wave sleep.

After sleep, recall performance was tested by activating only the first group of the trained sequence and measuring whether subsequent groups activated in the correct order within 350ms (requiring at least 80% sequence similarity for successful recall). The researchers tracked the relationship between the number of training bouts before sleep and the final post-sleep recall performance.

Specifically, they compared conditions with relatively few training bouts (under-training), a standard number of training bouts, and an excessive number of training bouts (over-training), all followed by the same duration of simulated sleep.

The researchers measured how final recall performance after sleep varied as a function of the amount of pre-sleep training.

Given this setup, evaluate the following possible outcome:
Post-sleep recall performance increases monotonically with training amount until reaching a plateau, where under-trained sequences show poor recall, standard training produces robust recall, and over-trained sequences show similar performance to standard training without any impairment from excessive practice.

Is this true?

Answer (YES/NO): NO